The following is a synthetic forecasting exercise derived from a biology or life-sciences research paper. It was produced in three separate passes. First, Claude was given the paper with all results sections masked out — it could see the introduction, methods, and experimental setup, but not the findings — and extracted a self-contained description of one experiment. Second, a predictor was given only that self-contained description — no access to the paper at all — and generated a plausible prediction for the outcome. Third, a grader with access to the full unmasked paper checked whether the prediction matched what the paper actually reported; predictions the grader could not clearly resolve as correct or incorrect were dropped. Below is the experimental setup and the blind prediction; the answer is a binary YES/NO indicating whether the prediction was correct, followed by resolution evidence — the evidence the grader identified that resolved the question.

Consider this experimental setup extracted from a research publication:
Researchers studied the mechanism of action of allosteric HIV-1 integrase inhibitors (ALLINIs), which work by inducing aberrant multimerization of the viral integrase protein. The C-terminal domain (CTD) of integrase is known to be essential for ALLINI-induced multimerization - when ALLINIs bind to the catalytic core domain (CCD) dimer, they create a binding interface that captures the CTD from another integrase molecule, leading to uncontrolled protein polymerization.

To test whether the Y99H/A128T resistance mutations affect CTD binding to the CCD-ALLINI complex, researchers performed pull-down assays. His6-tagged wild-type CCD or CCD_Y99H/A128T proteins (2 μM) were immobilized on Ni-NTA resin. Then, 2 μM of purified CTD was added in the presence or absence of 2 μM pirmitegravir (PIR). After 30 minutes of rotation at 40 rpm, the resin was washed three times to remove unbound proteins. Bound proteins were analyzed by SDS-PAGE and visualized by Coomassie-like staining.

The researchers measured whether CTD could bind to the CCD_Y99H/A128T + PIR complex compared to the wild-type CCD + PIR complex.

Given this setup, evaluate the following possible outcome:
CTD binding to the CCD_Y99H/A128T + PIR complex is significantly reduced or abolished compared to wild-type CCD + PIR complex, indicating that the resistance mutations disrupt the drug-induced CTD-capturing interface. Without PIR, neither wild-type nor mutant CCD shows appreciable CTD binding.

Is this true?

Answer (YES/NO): YES